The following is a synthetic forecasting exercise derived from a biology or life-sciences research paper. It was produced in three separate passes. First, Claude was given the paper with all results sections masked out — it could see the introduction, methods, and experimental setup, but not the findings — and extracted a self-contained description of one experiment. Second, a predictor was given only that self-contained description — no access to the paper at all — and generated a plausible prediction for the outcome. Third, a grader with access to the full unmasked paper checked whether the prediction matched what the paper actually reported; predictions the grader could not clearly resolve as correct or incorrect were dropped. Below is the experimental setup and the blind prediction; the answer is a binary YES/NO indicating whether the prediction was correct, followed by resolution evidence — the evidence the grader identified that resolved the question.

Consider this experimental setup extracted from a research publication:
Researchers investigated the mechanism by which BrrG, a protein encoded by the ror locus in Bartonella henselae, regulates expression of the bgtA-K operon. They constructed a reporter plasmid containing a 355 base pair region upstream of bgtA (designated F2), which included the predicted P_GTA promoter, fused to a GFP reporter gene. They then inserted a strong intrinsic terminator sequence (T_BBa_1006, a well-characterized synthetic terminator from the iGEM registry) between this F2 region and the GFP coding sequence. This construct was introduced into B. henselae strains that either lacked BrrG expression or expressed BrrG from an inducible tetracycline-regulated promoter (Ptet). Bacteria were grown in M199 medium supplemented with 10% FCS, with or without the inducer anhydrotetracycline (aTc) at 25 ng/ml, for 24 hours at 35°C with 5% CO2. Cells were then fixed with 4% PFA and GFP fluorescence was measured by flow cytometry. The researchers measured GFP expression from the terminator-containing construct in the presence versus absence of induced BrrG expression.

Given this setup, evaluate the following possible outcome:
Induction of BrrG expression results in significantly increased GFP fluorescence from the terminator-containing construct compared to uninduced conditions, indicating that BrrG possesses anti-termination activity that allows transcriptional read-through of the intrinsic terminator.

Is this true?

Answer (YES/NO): YES